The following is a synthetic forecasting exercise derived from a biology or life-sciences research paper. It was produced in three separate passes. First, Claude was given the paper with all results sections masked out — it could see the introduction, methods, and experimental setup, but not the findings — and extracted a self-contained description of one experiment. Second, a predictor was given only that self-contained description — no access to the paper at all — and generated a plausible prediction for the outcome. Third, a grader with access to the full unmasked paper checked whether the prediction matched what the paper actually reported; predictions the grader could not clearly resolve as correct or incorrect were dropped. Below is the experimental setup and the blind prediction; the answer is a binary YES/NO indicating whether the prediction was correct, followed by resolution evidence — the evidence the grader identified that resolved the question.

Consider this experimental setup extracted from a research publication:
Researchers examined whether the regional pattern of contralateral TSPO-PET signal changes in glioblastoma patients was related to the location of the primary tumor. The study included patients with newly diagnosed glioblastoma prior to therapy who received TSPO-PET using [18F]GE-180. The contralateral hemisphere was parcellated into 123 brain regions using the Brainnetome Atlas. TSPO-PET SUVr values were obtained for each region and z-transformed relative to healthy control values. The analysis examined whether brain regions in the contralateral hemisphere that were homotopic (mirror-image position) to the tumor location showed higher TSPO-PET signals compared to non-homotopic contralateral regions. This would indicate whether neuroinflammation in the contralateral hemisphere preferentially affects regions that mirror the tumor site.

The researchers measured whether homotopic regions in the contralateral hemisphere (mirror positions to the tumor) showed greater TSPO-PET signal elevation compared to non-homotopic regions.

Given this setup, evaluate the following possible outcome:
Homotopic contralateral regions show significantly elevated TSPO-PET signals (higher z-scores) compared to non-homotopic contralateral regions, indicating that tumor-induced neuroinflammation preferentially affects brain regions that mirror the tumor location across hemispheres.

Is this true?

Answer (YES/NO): YES